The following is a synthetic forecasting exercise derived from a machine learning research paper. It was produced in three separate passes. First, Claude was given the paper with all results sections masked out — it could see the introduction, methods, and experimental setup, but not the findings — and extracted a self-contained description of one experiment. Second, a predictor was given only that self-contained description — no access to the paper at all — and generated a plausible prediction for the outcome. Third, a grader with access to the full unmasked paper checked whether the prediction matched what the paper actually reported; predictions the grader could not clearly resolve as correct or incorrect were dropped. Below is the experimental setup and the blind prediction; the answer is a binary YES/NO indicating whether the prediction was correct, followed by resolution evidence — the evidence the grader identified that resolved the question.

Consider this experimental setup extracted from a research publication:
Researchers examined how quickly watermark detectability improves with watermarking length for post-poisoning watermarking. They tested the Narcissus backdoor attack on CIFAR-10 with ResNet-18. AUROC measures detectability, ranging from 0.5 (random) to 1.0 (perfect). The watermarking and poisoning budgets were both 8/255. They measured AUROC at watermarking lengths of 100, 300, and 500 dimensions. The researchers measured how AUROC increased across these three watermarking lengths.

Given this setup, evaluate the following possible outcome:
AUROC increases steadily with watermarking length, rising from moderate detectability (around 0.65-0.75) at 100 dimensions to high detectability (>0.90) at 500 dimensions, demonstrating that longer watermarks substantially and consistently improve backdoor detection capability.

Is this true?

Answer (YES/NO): NO